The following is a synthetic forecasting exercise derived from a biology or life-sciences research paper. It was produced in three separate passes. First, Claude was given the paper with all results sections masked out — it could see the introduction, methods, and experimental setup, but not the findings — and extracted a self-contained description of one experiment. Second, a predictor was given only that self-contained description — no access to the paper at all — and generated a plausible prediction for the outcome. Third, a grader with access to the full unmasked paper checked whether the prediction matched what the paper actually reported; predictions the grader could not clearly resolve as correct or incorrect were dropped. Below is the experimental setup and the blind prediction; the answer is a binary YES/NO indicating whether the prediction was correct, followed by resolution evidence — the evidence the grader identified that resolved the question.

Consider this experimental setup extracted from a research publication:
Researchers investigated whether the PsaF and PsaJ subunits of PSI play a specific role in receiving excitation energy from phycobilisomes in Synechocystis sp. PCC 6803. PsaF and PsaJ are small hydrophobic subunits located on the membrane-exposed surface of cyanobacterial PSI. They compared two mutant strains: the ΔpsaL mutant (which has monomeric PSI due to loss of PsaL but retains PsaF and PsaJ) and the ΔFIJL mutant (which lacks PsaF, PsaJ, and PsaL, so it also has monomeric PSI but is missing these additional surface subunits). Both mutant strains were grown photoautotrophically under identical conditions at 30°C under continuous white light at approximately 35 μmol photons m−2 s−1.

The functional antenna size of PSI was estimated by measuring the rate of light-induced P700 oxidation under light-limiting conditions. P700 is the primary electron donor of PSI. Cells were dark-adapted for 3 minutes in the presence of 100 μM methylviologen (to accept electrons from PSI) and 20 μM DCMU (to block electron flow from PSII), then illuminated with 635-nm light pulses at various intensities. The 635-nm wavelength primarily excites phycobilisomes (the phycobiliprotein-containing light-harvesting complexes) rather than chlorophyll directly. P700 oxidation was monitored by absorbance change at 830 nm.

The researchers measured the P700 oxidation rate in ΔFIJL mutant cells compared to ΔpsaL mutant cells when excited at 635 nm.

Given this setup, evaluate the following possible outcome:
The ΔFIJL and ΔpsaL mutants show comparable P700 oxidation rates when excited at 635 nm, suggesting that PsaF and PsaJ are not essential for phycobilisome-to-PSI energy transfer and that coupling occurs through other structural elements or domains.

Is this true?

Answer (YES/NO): YES